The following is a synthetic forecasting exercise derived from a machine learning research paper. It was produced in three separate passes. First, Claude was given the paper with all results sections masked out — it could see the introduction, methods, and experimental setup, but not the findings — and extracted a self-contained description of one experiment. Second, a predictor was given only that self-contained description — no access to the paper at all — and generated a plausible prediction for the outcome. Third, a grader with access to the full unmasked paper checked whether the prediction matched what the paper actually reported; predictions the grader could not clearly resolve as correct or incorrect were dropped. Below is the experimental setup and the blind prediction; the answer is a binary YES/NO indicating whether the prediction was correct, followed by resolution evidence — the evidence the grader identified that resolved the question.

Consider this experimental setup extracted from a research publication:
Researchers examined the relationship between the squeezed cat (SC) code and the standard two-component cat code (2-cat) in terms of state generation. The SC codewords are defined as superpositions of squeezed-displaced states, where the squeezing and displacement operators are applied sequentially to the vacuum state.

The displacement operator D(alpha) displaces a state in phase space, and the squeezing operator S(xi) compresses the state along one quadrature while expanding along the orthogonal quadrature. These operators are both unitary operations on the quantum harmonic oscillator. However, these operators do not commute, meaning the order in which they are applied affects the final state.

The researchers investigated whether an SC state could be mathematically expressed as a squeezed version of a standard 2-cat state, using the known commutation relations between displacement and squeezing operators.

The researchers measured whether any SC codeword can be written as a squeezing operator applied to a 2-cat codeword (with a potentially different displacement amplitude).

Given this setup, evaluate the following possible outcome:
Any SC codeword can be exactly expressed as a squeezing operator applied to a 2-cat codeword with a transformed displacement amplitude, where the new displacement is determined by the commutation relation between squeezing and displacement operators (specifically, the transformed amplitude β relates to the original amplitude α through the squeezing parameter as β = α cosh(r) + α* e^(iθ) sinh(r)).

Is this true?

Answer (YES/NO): NO